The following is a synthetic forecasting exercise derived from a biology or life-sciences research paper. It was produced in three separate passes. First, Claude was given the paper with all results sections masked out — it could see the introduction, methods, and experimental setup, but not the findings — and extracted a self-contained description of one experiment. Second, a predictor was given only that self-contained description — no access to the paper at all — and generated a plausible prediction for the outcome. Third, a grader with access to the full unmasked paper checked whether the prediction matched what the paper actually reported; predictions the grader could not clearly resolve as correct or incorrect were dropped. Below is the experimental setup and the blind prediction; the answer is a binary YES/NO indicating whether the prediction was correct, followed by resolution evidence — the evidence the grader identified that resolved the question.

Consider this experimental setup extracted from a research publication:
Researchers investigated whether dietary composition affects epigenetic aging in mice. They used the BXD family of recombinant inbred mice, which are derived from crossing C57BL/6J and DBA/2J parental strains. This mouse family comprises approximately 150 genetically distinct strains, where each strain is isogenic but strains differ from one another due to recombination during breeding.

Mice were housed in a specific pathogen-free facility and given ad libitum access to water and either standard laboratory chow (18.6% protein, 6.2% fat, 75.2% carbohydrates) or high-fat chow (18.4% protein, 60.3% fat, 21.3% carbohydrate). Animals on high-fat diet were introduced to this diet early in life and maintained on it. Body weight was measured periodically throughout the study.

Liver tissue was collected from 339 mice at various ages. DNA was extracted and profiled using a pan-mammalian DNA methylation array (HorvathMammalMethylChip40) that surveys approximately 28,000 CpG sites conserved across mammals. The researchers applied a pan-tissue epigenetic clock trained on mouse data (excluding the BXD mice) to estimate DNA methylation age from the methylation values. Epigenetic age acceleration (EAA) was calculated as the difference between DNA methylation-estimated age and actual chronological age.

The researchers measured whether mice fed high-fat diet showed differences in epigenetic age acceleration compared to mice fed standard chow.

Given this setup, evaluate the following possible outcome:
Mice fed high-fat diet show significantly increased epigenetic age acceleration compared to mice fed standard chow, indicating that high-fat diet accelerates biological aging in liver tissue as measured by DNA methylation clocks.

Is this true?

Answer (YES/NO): YES